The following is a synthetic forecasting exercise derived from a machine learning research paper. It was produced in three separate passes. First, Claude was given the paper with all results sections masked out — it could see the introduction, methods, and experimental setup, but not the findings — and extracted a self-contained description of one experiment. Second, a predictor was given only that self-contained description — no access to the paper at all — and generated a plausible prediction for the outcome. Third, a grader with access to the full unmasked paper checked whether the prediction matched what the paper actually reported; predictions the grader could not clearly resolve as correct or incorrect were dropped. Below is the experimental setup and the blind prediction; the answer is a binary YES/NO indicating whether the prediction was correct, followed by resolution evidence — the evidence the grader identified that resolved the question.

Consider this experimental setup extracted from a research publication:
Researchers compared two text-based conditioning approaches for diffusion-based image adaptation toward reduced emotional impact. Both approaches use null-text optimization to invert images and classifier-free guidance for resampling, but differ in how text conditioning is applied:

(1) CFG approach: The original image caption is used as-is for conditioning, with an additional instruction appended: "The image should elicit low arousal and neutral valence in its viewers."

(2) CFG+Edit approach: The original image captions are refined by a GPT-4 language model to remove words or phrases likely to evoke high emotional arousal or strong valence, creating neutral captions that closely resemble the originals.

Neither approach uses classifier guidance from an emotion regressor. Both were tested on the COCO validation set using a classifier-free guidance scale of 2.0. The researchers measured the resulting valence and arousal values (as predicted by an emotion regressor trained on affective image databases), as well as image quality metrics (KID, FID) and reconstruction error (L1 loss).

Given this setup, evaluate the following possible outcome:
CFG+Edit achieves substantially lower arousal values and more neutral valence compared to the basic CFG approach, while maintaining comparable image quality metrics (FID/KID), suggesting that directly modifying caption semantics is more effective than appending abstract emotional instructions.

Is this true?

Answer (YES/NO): NO